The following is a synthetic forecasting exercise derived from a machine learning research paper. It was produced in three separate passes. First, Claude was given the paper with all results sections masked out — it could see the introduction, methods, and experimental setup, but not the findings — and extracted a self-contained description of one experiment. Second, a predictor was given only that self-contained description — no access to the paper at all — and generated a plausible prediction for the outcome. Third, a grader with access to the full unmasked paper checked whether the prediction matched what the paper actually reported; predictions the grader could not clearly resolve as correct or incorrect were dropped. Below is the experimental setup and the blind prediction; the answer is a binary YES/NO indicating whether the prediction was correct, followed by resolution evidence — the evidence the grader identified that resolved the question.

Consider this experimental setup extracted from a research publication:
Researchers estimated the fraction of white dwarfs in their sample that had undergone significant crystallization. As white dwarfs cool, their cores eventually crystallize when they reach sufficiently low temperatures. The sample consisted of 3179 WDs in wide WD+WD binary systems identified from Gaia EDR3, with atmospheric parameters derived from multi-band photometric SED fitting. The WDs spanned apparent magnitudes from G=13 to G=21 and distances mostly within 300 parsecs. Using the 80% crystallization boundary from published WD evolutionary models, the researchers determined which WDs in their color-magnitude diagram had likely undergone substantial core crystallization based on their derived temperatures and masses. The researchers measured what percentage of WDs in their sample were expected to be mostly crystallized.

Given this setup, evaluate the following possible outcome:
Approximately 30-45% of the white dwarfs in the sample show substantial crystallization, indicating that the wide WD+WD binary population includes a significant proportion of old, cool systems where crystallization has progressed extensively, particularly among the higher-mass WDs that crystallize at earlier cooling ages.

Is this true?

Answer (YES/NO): NO